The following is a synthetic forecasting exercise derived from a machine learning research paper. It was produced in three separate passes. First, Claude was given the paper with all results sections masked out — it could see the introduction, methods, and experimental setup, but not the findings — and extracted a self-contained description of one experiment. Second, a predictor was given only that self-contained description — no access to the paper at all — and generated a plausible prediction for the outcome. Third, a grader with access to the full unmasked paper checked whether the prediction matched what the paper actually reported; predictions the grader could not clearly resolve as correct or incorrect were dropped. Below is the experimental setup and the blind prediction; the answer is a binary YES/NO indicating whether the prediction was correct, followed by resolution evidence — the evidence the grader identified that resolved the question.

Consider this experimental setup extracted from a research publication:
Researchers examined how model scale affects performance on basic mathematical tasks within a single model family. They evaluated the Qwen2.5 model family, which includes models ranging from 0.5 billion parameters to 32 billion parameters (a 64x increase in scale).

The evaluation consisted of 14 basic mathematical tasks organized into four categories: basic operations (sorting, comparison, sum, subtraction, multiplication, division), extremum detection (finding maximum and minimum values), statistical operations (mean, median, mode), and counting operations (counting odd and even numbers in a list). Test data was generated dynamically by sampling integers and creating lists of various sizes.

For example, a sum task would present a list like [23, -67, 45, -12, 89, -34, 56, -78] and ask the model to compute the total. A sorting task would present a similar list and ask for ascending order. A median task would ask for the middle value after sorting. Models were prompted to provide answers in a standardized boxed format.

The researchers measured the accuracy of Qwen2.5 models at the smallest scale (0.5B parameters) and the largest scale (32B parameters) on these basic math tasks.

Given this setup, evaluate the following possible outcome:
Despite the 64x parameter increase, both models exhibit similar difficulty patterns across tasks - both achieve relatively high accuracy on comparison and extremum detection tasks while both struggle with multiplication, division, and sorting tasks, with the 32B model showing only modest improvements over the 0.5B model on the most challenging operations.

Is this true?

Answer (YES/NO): NO